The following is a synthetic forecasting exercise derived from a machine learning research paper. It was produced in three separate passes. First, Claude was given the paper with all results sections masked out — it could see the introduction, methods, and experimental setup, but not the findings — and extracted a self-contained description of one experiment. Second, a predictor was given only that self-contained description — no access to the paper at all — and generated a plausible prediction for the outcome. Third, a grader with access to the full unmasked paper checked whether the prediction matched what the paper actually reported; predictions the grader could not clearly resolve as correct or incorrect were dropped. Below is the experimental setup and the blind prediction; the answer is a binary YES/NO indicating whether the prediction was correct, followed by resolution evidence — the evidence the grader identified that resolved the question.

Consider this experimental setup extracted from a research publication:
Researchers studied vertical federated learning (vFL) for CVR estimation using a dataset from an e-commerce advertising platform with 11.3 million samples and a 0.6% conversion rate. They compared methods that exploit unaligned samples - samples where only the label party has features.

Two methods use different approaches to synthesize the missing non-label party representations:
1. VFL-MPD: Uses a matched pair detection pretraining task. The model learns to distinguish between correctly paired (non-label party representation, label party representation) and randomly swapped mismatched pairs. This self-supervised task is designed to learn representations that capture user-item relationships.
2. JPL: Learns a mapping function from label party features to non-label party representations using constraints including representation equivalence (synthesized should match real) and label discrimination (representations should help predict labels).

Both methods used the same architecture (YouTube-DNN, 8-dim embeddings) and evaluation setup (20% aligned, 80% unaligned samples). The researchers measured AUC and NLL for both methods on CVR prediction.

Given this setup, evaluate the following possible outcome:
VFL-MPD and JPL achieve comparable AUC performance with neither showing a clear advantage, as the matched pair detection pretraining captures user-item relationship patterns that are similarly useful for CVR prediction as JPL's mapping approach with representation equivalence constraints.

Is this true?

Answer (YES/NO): NO